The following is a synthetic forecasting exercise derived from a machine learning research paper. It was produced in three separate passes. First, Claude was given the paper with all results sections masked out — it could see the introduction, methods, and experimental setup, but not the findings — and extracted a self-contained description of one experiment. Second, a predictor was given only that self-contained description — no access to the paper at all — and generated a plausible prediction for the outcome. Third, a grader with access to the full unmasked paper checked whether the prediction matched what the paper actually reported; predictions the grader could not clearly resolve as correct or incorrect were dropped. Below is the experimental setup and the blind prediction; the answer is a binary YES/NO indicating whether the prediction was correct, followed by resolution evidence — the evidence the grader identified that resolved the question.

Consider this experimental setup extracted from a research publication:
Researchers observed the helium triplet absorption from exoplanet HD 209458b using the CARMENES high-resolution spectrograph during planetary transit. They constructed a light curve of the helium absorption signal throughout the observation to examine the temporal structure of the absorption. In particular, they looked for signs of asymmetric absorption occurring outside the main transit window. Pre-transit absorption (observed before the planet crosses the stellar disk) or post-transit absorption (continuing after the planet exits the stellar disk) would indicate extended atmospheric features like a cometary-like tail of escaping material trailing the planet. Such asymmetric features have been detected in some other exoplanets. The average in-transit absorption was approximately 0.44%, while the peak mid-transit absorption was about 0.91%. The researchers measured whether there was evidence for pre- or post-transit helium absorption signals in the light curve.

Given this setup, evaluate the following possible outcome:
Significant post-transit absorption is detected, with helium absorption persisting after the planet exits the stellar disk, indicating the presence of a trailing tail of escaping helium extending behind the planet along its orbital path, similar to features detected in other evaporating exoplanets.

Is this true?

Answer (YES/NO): NO